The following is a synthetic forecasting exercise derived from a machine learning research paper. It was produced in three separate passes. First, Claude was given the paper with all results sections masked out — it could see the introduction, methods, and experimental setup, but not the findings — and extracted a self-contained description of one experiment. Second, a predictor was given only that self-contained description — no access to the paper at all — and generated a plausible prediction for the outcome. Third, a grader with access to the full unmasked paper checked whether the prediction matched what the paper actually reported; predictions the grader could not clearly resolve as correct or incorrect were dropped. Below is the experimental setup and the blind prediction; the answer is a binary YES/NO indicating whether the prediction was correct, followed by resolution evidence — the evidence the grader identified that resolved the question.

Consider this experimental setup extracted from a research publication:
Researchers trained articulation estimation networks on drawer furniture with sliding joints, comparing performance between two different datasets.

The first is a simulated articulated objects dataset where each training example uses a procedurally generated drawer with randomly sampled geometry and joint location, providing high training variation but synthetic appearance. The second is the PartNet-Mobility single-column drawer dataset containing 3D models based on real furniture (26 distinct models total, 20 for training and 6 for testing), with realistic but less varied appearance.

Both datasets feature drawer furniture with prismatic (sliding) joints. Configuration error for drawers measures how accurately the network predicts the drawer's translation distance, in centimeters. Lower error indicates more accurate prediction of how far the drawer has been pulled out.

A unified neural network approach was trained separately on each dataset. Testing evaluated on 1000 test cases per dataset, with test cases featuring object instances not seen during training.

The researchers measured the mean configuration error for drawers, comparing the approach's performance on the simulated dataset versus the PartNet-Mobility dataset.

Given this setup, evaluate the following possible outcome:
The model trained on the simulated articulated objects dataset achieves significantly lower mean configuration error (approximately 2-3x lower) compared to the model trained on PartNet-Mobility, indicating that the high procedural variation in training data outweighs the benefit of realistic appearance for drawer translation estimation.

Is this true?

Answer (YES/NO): YES